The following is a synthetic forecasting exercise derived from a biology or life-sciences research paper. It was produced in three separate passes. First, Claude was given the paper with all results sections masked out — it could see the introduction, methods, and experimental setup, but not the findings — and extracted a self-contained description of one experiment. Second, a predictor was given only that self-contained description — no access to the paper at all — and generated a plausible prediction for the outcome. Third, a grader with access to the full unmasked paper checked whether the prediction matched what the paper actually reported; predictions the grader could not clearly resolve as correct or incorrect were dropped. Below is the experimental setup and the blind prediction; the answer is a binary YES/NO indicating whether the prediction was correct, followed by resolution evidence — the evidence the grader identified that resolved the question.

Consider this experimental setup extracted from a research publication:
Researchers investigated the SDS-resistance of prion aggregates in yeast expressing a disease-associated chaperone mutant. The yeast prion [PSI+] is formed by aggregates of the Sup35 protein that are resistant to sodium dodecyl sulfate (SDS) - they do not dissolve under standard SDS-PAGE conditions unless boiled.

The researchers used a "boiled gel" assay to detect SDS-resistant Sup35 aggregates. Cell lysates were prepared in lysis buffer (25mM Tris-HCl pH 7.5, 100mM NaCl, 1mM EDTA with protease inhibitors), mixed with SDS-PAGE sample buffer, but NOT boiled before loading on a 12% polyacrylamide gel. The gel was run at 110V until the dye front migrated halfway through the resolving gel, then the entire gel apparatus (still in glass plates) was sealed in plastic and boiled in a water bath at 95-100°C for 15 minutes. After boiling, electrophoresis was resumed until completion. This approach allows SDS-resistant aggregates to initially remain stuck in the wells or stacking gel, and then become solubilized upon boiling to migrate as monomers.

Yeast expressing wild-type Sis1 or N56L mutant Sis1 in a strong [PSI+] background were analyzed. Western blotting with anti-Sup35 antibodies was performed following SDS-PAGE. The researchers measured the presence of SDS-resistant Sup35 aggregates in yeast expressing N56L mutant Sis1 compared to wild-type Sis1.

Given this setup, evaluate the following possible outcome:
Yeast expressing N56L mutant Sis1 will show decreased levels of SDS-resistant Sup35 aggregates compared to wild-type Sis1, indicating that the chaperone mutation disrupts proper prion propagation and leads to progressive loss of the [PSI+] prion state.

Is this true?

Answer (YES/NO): NO